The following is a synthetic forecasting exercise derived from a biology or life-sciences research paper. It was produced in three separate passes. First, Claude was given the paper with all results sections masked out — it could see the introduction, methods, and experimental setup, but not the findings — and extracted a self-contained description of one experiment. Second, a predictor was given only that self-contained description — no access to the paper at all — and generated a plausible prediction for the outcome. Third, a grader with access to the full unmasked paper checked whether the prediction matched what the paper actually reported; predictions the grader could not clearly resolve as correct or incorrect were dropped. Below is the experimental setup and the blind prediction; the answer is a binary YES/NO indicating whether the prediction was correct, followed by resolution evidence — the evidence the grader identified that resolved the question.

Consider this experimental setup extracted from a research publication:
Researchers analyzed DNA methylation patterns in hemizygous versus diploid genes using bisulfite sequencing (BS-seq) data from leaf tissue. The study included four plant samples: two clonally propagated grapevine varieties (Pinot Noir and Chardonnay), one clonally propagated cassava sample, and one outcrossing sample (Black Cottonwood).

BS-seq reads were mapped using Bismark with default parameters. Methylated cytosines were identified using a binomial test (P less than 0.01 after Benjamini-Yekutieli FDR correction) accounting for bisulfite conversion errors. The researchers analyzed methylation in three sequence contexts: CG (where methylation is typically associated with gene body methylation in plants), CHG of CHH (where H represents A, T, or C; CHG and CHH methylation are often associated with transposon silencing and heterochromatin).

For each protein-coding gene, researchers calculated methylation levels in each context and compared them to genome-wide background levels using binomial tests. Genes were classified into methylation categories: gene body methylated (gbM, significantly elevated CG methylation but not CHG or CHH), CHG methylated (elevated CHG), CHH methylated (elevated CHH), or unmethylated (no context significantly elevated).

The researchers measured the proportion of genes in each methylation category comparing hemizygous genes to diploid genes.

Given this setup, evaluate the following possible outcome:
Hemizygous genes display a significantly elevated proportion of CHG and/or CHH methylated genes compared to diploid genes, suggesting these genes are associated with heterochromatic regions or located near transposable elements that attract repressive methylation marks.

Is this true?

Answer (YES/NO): YES